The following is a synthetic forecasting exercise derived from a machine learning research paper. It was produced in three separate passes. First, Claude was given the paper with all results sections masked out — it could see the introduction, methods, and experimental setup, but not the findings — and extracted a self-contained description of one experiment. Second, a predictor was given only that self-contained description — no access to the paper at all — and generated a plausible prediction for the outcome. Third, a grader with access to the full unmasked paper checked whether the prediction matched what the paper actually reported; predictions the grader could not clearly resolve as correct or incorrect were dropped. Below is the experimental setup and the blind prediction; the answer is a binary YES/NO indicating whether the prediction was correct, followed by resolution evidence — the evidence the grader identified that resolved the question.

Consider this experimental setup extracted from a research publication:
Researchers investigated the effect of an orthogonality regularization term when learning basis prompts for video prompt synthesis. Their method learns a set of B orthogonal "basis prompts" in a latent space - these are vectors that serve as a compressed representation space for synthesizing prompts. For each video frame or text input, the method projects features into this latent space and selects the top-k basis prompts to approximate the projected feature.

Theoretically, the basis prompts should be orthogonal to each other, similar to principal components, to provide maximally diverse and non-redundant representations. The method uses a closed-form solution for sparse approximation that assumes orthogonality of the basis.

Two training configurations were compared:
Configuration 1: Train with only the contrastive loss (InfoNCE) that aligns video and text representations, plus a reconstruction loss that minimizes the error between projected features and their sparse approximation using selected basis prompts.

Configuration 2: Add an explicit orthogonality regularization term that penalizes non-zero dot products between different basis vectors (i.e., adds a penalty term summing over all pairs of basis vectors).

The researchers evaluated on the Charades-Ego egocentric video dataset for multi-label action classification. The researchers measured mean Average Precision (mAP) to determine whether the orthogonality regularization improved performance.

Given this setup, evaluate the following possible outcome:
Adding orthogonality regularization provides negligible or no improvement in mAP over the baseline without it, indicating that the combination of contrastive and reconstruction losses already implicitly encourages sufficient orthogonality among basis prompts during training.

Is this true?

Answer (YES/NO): NO